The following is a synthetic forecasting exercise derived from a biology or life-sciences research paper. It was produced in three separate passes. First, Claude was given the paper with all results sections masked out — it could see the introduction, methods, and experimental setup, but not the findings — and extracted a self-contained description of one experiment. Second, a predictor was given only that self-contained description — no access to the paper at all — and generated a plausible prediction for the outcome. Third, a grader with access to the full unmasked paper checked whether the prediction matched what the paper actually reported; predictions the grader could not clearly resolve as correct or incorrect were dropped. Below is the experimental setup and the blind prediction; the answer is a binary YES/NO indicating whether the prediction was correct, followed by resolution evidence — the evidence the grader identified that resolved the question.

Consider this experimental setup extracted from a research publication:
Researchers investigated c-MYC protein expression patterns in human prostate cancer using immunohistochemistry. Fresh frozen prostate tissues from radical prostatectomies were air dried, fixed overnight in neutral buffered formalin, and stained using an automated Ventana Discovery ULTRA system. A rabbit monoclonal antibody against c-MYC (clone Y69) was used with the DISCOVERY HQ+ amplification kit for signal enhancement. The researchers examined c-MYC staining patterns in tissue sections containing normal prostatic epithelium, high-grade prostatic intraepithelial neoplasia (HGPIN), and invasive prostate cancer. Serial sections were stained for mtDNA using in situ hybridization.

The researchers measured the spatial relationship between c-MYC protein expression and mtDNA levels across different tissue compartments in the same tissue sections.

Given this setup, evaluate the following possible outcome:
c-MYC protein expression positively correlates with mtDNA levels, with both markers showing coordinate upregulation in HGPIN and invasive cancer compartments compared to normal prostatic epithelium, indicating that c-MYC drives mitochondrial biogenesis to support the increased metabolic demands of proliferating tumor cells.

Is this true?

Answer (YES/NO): YES